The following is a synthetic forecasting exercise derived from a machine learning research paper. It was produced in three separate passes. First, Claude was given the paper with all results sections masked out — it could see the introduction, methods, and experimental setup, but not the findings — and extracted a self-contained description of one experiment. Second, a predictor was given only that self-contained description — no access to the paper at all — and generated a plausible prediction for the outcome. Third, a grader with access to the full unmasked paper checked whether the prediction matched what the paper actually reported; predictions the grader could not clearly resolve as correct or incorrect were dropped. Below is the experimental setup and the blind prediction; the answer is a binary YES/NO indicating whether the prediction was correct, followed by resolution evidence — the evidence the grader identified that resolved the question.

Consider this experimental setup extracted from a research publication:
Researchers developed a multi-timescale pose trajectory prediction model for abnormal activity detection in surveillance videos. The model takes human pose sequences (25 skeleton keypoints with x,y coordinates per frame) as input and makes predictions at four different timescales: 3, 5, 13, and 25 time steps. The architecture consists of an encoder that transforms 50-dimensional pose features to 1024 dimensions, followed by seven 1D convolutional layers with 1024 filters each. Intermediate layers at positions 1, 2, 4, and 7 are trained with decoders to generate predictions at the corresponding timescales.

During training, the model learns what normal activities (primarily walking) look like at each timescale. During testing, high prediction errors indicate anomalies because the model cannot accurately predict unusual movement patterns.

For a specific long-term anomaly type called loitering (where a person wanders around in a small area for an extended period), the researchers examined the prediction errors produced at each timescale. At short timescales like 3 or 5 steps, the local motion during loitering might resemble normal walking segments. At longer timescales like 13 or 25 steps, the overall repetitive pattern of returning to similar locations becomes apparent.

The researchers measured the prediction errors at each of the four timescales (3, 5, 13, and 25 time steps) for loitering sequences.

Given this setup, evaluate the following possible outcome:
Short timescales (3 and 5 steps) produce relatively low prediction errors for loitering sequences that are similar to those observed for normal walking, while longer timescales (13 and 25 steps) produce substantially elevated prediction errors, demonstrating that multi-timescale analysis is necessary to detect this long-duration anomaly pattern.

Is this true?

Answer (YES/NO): YES